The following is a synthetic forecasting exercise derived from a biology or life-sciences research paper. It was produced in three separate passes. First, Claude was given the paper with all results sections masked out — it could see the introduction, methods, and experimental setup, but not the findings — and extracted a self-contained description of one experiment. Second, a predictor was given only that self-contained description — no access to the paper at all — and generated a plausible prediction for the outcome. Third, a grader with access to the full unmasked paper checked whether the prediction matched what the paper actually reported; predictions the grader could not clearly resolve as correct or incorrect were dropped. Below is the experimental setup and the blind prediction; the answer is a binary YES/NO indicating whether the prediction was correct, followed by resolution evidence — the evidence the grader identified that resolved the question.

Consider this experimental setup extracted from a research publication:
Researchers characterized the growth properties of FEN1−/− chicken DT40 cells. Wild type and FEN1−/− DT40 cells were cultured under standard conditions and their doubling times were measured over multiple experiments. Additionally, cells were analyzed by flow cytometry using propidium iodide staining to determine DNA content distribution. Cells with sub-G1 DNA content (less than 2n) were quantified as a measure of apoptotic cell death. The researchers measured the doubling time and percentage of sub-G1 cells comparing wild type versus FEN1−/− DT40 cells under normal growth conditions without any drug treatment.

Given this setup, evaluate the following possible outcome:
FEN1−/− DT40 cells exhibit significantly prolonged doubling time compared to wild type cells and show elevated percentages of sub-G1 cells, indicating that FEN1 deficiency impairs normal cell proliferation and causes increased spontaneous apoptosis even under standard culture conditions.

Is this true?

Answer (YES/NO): NO